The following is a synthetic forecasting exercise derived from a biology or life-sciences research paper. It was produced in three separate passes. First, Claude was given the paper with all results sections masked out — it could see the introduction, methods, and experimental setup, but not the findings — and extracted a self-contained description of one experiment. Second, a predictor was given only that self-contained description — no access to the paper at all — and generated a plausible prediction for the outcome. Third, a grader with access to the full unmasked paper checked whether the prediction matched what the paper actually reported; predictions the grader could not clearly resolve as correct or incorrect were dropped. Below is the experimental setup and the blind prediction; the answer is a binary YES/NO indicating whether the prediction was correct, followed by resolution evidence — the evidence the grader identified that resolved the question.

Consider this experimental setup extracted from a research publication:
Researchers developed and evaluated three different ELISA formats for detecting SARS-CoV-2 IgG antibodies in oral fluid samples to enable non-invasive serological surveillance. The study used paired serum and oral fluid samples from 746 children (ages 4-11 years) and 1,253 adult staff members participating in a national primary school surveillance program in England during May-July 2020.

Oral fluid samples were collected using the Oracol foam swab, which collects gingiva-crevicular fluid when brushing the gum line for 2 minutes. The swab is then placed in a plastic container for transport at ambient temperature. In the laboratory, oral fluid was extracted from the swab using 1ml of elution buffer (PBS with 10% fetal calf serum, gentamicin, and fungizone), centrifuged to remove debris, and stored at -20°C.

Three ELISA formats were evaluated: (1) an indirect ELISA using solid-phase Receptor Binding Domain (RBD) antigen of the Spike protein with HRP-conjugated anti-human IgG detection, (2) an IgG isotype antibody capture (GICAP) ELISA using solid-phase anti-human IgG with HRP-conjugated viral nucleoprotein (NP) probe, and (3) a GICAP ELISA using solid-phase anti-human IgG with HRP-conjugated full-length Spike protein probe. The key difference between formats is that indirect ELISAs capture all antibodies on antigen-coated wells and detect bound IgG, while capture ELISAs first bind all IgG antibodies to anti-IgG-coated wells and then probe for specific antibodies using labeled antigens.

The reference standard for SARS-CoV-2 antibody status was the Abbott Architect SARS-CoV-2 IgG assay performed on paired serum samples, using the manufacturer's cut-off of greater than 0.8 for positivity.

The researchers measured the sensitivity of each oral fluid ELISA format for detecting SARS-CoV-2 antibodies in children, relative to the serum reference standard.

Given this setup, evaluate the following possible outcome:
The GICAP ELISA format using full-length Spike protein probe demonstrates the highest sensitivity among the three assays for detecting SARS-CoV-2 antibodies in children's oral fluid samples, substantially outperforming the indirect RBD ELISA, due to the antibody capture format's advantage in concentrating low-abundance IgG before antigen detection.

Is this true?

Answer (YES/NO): NO